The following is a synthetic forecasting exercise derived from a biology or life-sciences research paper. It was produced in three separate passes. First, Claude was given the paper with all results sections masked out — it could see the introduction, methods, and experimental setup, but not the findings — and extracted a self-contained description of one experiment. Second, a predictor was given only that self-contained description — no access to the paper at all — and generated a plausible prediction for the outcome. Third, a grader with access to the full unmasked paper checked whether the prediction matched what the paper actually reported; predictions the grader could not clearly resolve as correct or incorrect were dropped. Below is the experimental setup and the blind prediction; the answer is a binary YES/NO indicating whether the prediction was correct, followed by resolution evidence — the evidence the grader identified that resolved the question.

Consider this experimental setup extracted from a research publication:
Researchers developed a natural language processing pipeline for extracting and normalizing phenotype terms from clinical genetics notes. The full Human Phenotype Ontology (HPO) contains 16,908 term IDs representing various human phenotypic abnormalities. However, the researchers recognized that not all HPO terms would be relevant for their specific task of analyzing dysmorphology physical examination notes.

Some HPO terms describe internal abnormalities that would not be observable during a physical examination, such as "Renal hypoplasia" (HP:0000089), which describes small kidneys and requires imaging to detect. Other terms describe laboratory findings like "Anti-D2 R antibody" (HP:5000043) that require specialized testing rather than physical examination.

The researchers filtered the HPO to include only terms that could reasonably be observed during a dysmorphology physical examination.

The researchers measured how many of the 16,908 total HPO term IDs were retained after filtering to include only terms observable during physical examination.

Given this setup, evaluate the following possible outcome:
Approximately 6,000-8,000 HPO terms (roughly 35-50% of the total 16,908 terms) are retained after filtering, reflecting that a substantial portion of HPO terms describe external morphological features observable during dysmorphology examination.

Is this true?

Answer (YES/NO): NO